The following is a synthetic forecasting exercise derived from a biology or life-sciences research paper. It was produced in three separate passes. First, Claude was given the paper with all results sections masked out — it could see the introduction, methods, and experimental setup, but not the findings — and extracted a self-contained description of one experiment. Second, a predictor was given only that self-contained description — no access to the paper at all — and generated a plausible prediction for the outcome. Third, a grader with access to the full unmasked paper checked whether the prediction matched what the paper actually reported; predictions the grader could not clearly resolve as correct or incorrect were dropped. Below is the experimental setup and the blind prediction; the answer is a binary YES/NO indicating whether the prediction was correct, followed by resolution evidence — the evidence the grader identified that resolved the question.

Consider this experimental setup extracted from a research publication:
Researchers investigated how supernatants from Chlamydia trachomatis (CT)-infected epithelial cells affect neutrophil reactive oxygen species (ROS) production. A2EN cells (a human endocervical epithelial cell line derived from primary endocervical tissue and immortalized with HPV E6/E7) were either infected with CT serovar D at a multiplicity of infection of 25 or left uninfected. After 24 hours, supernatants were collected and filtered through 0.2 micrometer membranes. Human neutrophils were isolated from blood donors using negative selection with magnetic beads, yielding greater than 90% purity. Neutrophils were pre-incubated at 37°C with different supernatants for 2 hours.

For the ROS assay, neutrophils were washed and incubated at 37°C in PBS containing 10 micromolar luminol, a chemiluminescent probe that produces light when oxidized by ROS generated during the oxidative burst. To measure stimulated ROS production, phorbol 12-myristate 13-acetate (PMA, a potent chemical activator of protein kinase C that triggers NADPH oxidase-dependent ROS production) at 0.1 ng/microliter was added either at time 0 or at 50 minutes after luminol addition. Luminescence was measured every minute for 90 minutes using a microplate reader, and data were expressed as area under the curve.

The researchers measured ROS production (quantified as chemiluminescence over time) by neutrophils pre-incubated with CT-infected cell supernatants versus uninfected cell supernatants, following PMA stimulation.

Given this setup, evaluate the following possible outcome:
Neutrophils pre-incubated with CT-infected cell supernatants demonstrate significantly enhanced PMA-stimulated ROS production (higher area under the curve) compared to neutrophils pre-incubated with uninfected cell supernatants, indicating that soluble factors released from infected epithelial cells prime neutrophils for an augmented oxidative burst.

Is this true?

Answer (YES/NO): NO